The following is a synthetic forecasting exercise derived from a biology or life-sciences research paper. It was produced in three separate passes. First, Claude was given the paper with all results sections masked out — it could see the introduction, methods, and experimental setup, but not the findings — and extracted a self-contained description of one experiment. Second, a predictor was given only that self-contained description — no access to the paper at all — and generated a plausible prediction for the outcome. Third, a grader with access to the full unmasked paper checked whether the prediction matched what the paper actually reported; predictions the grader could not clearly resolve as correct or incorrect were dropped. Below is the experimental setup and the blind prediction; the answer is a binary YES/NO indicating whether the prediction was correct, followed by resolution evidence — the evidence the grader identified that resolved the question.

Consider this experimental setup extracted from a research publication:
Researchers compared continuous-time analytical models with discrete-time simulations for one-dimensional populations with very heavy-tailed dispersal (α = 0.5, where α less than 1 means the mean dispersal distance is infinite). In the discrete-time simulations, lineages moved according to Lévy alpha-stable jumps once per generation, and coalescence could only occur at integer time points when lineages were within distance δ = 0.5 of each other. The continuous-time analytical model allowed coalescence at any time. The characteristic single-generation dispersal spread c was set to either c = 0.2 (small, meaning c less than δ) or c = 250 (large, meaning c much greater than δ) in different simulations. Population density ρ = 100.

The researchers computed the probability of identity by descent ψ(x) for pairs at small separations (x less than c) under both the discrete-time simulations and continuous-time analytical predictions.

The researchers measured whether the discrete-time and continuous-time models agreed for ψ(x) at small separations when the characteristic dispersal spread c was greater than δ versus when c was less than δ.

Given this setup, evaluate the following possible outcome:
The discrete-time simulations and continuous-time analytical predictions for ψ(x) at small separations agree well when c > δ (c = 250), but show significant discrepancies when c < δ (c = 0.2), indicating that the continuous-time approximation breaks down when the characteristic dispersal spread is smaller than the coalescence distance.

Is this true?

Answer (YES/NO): NO